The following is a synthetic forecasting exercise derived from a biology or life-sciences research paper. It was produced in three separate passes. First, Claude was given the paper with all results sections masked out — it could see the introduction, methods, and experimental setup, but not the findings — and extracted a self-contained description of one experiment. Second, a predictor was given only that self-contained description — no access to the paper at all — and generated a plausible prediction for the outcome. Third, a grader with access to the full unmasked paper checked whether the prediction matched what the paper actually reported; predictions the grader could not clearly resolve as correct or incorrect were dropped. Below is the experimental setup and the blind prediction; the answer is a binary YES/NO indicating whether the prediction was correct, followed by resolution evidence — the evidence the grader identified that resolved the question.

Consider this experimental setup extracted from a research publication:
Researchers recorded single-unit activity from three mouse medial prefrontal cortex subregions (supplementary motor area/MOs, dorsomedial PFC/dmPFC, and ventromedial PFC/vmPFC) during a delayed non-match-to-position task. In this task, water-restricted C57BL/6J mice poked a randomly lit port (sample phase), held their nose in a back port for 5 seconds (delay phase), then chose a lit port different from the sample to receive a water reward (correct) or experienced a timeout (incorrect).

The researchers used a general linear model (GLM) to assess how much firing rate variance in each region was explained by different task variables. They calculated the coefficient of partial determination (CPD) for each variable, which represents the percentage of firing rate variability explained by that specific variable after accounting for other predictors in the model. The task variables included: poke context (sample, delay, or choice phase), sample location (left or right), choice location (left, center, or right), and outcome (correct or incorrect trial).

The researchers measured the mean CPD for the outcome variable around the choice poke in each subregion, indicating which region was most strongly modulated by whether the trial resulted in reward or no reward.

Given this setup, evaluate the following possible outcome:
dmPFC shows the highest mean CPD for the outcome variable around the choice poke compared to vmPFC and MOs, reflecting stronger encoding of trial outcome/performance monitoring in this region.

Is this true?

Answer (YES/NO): NO